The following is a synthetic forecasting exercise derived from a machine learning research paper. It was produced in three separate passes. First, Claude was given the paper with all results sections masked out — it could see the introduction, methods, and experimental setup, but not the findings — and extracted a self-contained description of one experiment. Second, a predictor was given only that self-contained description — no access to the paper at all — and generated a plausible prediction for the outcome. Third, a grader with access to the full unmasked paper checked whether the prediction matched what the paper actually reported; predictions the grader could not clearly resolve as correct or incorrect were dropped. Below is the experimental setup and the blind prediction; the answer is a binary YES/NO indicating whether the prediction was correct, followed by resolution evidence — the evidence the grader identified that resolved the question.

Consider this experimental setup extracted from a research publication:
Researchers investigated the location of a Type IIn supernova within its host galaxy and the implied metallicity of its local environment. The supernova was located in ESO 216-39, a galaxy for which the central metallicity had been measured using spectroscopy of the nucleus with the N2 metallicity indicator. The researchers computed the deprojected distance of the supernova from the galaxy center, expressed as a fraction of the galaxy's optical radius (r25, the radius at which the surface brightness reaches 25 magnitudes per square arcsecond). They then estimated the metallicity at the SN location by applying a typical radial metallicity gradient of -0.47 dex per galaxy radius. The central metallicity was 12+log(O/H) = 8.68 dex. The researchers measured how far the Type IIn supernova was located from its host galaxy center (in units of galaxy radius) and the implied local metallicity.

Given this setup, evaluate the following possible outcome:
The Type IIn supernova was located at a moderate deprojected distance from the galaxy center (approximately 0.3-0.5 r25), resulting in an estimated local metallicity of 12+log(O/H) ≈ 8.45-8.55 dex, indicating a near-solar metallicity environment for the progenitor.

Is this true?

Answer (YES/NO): NO